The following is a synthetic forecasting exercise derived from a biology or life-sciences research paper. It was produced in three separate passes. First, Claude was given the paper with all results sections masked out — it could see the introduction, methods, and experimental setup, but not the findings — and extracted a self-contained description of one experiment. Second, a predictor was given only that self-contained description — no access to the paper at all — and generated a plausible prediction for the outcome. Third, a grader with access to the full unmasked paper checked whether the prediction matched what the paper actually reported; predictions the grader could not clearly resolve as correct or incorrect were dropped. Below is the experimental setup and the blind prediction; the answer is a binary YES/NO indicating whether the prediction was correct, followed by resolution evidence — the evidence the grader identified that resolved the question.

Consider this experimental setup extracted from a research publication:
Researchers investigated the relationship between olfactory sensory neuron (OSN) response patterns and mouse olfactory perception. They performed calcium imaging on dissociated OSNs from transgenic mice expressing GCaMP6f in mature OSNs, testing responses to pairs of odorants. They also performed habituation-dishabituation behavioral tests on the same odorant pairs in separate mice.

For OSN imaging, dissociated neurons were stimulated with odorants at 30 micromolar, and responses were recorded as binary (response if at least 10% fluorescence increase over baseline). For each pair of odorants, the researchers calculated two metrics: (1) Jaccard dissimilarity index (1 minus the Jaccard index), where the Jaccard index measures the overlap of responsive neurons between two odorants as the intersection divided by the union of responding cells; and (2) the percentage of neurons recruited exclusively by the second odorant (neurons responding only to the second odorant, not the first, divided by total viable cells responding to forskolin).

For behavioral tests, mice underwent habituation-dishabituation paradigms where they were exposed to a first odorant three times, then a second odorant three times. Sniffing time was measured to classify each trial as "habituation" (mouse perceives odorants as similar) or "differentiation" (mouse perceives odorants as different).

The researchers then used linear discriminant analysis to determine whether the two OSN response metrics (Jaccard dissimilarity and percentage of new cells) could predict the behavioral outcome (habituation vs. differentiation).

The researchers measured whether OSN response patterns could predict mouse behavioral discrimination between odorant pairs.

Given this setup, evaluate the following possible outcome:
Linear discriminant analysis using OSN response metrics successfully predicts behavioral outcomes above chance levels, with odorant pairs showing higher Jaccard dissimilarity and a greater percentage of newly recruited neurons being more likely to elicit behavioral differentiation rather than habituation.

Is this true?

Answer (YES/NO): YES